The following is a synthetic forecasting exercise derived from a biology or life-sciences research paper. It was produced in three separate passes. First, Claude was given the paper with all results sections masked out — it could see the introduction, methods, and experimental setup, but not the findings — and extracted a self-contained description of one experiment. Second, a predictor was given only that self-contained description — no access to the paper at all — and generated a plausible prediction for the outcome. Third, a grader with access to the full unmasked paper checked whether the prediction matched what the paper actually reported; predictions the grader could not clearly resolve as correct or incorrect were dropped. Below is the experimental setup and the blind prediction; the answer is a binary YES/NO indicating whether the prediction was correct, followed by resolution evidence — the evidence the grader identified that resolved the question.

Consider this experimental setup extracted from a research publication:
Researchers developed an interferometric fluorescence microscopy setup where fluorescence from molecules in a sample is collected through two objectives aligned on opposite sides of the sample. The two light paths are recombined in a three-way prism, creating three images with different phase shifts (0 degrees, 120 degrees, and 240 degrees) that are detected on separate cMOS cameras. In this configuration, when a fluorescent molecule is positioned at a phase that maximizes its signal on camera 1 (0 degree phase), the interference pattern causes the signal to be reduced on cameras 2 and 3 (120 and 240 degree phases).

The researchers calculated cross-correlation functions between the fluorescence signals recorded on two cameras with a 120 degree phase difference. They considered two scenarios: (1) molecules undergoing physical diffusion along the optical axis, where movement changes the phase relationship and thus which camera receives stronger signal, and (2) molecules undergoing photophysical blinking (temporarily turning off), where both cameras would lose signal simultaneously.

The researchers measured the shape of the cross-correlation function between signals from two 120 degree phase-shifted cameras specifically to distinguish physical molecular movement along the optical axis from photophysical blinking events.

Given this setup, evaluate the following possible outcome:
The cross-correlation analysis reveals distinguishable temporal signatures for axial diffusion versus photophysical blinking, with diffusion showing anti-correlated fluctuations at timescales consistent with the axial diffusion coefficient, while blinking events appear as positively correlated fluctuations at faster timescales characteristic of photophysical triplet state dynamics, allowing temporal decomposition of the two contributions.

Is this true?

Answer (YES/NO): NO